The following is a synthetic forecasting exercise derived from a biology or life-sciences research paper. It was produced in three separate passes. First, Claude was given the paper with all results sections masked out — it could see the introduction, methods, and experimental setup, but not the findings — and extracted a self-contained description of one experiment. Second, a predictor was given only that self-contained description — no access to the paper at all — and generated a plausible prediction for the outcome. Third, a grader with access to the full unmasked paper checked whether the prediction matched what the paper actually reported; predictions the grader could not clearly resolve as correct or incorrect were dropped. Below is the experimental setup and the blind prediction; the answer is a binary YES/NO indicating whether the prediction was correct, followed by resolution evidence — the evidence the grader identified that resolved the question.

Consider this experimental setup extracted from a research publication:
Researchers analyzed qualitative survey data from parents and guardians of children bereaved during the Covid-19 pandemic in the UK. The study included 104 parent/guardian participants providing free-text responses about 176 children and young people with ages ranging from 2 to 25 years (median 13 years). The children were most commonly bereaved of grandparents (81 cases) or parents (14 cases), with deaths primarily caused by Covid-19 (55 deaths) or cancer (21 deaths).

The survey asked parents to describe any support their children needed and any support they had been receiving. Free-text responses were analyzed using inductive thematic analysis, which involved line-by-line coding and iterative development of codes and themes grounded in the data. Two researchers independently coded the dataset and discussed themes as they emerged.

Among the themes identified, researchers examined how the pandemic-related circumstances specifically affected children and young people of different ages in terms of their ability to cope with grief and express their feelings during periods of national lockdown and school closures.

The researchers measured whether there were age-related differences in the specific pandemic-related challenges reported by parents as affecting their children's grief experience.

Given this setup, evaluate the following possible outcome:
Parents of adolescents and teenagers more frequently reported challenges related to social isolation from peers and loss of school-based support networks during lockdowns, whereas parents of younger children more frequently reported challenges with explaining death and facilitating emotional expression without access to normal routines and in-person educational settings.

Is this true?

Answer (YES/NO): NO